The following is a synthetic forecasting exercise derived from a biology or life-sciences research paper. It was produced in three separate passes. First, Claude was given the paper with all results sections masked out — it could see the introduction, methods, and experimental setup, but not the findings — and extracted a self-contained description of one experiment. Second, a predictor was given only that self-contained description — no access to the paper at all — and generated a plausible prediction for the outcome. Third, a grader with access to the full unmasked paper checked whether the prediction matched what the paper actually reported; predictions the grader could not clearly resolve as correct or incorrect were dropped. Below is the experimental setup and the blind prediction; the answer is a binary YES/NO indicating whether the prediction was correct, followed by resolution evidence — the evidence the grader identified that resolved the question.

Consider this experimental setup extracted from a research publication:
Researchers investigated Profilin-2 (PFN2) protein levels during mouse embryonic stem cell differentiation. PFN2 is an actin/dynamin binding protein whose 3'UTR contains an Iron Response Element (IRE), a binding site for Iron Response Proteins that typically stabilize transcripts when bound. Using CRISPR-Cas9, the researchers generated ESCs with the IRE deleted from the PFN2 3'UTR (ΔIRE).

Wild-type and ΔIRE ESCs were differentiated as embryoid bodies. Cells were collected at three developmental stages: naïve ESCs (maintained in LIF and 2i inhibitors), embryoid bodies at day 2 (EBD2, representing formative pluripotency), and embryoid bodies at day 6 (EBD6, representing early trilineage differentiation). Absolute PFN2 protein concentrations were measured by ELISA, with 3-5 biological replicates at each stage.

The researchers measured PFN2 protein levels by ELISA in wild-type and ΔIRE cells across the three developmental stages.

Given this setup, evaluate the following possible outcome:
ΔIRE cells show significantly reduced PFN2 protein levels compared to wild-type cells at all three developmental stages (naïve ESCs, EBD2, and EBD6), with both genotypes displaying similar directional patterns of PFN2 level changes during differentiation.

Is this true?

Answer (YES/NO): NO